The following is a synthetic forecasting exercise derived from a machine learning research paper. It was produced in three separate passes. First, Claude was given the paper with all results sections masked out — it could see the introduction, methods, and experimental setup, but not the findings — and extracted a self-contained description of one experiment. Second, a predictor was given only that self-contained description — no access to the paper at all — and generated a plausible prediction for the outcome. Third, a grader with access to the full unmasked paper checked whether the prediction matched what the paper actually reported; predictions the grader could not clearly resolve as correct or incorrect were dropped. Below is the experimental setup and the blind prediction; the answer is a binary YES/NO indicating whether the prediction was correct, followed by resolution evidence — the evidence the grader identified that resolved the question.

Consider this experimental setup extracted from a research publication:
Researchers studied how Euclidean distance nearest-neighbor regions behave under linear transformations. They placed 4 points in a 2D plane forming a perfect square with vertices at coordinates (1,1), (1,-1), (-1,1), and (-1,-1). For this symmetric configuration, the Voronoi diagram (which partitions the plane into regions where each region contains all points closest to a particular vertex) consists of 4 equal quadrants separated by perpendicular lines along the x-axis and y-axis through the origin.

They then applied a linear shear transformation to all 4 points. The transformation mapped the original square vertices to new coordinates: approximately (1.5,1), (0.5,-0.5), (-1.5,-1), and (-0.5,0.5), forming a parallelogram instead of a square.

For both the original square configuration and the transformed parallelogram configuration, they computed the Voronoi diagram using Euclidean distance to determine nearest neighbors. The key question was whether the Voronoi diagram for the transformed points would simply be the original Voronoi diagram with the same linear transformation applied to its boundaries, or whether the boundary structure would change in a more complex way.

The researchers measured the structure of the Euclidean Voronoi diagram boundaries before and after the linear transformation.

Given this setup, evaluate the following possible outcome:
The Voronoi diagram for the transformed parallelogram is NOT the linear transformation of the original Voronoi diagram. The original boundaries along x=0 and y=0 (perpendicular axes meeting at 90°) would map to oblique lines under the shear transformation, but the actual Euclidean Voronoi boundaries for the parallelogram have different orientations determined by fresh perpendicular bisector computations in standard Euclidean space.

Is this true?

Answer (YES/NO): YES